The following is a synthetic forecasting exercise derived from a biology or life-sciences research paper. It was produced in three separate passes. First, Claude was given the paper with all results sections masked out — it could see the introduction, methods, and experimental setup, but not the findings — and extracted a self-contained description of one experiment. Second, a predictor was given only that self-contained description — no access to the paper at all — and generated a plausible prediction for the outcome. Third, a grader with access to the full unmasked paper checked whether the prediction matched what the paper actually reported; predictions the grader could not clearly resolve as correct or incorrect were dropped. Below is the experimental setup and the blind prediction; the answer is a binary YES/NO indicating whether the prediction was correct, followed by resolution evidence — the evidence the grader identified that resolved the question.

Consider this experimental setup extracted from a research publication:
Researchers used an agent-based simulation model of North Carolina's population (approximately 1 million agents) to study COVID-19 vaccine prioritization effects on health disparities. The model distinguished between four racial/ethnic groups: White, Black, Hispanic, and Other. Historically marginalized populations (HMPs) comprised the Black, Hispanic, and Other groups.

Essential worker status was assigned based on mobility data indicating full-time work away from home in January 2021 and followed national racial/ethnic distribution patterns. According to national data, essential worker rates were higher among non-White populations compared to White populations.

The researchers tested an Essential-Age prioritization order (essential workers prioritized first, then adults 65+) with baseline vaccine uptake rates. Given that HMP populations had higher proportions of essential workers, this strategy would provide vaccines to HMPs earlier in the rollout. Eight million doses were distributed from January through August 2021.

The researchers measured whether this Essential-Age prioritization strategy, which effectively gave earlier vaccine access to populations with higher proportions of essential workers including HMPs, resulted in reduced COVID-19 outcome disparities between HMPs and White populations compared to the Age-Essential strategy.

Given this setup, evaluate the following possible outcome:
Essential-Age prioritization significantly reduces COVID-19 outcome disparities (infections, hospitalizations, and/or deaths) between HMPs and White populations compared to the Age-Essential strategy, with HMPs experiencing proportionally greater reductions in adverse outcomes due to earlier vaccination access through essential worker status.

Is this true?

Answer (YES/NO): NO